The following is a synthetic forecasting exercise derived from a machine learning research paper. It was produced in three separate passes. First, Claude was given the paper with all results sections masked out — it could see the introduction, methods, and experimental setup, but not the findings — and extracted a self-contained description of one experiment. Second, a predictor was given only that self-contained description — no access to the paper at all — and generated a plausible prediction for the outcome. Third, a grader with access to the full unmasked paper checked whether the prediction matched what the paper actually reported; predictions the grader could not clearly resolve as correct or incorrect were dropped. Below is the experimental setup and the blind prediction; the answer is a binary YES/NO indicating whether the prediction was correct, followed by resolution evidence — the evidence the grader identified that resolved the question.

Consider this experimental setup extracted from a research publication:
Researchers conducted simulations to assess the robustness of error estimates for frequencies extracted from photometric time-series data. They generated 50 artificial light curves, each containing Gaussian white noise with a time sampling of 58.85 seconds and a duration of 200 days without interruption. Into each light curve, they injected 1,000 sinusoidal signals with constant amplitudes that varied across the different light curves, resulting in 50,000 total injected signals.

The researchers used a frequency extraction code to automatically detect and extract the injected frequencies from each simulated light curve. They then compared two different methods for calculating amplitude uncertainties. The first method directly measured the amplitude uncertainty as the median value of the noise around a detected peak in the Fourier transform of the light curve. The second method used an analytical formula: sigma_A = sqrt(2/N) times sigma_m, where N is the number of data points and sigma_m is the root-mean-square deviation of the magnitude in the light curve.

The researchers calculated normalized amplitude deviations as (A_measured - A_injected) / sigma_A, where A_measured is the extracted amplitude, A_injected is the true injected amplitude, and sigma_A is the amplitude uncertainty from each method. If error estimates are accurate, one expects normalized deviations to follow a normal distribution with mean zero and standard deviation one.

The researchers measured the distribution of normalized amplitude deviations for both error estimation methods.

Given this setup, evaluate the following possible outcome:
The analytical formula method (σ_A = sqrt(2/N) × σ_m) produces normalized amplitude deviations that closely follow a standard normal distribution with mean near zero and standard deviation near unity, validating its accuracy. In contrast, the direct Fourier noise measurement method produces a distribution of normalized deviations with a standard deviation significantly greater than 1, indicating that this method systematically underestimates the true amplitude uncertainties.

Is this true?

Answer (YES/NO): NO